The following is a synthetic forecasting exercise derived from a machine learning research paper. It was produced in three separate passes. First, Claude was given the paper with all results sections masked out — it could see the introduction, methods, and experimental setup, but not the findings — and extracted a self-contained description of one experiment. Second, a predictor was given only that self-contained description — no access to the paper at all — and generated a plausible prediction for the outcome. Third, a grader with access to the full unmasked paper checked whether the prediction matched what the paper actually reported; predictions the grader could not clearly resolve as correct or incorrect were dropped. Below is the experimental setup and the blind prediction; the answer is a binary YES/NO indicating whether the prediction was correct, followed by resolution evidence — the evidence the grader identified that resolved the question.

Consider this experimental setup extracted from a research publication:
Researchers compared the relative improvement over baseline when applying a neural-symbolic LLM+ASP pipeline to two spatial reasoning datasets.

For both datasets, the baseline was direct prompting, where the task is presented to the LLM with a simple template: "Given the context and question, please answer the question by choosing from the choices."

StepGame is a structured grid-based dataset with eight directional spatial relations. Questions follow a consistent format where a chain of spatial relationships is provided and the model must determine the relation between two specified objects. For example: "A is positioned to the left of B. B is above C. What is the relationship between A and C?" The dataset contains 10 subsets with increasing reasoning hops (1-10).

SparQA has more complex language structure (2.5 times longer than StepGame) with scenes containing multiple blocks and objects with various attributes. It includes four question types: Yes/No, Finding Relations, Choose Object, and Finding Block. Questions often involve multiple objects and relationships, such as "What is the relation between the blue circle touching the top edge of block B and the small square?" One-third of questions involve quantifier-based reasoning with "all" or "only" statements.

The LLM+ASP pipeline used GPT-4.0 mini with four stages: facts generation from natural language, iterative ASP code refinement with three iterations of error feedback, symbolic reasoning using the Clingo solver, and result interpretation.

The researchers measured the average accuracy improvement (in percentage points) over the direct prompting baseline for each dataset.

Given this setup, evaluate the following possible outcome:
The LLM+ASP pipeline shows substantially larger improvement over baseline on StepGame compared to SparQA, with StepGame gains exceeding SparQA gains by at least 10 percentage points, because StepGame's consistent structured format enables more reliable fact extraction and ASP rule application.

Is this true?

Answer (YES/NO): YES